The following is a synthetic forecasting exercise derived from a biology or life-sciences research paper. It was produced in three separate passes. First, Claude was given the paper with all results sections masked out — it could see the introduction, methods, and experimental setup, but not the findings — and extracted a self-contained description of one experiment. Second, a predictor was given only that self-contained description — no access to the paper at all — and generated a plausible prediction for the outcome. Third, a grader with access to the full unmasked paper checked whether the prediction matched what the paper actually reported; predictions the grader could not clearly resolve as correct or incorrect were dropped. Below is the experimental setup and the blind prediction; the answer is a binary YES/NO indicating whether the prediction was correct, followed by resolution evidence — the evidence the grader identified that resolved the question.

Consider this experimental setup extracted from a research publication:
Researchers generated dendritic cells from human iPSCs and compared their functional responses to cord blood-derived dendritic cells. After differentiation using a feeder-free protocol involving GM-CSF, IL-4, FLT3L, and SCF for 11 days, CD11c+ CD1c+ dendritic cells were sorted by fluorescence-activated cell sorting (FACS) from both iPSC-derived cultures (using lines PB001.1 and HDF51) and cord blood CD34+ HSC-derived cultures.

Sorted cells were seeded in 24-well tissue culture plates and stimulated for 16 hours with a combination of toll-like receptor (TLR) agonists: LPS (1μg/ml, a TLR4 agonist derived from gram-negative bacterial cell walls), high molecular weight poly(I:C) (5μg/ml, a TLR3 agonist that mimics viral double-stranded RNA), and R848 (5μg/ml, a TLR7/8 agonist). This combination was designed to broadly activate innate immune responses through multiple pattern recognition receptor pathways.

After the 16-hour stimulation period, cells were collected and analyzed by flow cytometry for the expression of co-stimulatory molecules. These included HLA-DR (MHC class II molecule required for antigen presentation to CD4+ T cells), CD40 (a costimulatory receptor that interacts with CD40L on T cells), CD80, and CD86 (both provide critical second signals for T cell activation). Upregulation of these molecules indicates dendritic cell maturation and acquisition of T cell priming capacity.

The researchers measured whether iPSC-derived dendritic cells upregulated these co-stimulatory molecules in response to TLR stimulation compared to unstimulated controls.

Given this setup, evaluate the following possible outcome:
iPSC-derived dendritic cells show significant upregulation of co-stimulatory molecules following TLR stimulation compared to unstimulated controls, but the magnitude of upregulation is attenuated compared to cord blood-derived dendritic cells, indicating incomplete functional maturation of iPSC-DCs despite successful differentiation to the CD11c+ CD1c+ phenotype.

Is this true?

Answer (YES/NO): NO